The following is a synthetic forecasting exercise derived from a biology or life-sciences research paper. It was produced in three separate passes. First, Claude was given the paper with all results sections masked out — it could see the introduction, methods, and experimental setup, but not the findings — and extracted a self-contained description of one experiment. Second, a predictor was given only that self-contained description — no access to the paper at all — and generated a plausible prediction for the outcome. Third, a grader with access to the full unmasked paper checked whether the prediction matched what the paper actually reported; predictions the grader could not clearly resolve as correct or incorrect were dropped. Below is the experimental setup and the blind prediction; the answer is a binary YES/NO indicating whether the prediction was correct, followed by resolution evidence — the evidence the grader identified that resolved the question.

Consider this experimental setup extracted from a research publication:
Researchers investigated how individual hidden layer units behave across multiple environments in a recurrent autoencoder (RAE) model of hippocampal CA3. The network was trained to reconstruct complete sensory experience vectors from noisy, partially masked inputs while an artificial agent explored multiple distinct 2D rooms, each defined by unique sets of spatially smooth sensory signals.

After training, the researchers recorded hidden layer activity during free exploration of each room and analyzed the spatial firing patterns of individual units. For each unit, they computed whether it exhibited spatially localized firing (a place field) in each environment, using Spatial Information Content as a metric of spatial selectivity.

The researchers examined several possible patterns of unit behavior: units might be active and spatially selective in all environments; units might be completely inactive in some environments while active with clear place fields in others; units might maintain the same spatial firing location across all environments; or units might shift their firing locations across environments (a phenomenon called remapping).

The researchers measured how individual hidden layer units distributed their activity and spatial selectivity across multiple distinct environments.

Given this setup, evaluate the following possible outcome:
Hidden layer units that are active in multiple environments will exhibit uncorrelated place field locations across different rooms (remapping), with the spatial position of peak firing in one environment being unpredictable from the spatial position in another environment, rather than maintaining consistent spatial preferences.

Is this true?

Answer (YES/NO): YES